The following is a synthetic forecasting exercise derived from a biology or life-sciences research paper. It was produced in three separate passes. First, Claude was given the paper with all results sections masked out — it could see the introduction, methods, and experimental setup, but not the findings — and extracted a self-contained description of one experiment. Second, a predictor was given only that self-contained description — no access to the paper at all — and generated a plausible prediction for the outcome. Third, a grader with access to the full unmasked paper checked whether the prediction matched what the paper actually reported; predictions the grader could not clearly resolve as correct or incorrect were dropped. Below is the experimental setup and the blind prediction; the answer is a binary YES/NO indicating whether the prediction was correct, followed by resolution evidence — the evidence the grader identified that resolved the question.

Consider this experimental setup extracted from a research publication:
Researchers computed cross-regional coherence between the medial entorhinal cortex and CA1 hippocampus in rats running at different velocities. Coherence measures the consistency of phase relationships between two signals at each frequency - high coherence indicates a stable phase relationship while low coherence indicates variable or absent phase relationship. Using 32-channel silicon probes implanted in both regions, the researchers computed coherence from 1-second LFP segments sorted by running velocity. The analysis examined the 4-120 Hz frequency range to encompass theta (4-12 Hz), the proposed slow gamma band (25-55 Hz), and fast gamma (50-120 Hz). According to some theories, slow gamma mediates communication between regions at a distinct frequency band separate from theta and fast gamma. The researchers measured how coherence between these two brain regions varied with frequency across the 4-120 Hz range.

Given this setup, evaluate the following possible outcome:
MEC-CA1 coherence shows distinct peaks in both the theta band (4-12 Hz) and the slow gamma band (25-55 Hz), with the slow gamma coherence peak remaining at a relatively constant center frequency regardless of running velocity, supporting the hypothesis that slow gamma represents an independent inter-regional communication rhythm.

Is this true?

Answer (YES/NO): NO